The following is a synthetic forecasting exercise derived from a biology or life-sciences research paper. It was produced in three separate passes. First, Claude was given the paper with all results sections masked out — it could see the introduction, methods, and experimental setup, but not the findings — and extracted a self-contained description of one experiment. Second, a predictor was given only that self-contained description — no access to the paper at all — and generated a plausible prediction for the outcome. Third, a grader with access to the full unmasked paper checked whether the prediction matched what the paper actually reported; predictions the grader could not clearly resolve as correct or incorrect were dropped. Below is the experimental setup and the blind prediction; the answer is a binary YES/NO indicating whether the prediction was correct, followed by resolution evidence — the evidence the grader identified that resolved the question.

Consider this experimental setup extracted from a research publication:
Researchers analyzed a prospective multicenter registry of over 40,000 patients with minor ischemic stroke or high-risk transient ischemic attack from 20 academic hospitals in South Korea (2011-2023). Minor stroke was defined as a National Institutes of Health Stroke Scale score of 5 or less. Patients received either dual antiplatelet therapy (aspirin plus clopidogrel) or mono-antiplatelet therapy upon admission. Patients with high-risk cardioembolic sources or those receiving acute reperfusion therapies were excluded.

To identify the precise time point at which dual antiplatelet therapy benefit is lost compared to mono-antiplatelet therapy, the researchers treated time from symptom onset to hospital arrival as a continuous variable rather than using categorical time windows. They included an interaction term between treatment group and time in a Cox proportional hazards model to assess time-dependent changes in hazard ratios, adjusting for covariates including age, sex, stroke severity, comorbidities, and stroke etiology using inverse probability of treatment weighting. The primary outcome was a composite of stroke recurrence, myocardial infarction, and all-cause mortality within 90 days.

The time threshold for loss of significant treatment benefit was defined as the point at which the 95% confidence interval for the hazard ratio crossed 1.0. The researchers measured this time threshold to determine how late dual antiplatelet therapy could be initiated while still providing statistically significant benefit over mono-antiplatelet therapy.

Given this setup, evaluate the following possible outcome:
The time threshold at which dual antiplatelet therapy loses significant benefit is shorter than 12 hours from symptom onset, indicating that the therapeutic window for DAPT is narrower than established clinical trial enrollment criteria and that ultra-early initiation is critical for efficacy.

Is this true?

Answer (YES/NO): NO